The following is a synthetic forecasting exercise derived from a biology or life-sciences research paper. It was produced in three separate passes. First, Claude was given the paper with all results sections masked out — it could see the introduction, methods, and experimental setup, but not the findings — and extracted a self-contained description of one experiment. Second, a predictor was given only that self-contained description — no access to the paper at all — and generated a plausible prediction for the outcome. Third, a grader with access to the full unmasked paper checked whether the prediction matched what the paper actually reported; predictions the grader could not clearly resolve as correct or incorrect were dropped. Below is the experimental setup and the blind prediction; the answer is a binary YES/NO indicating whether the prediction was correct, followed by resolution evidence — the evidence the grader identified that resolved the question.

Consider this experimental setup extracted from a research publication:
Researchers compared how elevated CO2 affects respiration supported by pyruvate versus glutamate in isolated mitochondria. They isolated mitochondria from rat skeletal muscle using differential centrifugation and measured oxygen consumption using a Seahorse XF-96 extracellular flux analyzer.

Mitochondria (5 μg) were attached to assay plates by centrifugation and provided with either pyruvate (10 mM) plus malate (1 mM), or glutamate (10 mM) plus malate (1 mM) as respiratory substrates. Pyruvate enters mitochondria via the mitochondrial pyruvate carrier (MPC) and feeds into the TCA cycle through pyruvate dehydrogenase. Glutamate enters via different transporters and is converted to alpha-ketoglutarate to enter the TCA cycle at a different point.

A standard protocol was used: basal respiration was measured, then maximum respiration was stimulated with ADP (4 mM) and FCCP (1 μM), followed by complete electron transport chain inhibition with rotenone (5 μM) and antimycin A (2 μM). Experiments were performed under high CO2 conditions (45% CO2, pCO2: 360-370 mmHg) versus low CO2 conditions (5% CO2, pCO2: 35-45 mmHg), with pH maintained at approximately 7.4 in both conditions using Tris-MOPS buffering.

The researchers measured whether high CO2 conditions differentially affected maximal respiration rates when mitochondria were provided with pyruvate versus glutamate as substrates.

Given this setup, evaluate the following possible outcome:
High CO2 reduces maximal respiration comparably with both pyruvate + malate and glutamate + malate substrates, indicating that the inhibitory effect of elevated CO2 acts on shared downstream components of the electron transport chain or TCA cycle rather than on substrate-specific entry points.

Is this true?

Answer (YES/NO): NO